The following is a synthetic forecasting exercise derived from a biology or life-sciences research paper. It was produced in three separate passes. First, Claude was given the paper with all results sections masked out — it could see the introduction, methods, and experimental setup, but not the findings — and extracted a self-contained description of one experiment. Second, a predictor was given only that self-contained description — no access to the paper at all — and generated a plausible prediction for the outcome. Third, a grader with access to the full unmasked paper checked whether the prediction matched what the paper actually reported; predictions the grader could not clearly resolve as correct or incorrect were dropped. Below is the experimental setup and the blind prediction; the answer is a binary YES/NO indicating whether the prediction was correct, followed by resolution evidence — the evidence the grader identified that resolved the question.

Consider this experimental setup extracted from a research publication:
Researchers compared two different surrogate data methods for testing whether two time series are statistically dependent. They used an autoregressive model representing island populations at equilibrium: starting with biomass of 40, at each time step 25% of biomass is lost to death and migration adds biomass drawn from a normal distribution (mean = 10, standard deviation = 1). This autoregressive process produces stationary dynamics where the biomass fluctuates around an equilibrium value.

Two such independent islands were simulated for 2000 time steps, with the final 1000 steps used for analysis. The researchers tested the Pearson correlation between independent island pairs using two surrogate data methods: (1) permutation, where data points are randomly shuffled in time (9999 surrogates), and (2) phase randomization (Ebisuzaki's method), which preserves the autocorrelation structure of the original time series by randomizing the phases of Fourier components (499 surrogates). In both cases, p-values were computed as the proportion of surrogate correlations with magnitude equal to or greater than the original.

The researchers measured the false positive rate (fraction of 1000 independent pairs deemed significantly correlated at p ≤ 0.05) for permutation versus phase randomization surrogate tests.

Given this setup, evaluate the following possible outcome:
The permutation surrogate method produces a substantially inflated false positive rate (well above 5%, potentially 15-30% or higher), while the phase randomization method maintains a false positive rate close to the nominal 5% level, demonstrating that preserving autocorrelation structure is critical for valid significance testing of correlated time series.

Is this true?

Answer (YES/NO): YES